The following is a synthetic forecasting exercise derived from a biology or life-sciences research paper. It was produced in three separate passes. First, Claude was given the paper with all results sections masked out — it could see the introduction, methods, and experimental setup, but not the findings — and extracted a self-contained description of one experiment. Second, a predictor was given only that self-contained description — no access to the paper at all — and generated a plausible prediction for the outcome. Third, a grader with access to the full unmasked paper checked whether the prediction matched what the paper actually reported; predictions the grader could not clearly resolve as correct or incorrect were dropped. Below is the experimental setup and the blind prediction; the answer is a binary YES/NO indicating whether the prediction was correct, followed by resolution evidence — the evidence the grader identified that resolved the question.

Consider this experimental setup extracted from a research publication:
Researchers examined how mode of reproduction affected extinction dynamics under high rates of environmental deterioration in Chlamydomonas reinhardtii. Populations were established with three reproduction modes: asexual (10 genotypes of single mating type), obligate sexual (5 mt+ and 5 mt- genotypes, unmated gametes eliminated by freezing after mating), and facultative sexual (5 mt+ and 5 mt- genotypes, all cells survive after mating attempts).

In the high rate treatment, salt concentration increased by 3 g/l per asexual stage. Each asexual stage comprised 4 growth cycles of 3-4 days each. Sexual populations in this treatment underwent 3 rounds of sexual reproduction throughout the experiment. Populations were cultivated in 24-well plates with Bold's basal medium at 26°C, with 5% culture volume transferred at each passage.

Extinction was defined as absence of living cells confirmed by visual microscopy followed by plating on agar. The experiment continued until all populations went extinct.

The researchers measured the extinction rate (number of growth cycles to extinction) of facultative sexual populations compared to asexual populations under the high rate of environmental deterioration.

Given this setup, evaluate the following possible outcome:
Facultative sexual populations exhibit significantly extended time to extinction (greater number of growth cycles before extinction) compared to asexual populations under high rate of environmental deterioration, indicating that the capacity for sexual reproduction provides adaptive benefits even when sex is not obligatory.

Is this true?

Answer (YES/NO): NO